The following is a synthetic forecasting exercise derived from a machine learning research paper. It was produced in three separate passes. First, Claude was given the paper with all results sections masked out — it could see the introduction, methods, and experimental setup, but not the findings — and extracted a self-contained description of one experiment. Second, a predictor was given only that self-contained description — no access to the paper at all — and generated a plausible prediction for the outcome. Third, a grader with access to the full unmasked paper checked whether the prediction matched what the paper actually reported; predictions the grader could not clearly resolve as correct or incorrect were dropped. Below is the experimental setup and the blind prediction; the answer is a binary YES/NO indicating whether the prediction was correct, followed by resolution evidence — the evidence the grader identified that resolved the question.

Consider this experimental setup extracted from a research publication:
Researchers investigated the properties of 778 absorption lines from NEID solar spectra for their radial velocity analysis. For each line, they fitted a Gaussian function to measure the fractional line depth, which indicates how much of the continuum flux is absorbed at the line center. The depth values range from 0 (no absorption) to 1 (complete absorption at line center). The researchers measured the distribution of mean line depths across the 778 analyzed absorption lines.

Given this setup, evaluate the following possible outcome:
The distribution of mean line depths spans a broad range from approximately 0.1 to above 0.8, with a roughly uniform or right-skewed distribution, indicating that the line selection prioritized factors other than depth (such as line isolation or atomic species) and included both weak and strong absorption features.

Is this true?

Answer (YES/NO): NO